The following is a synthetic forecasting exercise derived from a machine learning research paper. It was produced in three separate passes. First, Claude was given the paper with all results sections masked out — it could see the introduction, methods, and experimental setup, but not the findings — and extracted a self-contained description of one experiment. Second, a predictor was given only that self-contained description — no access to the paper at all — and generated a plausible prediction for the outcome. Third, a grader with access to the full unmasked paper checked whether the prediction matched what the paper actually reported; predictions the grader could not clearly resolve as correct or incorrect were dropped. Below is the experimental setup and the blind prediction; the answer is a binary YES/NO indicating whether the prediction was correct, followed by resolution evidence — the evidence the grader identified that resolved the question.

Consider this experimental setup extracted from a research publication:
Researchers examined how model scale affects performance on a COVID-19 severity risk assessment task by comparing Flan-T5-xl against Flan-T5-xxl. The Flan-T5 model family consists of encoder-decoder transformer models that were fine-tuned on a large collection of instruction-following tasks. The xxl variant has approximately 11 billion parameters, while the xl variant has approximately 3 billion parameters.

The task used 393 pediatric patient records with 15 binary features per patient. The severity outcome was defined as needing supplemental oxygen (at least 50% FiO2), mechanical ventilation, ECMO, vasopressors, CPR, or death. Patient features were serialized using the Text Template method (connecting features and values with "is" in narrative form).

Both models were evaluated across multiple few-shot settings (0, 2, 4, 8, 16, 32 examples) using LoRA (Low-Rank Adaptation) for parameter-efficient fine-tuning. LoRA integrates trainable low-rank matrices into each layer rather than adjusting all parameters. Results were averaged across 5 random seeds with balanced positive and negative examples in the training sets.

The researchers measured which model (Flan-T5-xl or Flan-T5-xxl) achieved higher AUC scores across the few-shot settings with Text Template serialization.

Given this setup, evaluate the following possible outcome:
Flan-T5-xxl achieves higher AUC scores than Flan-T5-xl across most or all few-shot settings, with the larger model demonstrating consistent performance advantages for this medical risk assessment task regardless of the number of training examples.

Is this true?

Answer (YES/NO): NO